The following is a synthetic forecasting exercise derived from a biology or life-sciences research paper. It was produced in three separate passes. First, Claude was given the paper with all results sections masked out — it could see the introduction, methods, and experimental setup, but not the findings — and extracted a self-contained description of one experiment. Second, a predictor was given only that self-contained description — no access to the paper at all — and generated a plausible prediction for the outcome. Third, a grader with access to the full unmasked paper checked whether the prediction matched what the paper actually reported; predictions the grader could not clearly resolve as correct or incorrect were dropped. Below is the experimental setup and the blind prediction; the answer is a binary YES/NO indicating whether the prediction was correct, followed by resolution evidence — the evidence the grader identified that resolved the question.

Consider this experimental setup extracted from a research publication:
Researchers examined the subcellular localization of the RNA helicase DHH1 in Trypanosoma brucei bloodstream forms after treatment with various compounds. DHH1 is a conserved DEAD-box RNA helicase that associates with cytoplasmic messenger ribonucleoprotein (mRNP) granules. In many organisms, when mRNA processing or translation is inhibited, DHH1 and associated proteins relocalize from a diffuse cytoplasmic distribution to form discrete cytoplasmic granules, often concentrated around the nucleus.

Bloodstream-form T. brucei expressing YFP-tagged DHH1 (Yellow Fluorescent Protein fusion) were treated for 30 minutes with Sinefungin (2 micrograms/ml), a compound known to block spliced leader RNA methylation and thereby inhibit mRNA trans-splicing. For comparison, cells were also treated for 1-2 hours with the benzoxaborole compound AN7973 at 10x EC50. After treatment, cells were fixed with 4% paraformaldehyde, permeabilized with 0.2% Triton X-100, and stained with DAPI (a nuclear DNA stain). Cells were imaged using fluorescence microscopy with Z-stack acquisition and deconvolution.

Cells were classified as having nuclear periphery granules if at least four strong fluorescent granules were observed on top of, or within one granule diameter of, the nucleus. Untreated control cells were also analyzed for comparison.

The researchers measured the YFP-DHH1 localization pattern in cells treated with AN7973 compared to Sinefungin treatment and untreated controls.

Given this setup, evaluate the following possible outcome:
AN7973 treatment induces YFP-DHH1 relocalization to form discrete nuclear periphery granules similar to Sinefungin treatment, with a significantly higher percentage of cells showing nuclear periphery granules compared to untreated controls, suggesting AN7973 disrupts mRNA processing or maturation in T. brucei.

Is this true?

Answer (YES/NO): YES